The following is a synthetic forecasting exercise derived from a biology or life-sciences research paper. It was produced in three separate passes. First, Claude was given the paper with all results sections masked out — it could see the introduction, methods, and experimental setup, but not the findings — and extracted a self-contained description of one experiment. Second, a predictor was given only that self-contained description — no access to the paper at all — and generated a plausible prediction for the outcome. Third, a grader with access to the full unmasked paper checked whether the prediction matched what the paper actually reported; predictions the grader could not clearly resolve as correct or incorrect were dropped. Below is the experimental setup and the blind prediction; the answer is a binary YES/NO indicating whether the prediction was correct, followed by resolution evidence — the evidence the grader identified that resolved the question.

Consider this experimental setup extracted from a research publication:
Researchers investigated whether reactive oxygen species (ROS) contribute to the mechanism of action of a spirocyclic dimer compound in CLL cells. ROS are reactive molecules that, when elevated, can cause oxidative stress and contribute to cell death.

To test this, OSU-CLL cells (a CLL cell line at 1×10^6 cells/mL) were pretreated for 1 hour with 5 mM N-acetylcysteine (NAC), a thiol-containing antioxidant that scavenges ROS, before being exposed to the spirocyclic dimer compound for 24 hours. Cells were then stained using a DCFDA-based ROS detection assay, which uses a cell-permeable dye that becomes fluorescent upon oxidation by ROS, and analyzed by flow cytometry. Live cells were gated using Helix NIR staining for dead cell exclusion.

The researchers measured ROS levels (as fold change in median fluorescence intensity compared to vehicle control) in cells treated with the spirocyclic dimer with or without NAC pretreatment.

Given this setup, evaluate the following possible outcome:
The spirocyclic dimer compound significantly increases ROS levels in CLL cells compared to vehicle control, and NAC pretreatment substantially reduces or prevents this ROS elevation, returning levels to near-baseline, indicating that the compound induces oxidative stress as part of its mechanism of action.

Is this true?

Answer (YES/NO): YES